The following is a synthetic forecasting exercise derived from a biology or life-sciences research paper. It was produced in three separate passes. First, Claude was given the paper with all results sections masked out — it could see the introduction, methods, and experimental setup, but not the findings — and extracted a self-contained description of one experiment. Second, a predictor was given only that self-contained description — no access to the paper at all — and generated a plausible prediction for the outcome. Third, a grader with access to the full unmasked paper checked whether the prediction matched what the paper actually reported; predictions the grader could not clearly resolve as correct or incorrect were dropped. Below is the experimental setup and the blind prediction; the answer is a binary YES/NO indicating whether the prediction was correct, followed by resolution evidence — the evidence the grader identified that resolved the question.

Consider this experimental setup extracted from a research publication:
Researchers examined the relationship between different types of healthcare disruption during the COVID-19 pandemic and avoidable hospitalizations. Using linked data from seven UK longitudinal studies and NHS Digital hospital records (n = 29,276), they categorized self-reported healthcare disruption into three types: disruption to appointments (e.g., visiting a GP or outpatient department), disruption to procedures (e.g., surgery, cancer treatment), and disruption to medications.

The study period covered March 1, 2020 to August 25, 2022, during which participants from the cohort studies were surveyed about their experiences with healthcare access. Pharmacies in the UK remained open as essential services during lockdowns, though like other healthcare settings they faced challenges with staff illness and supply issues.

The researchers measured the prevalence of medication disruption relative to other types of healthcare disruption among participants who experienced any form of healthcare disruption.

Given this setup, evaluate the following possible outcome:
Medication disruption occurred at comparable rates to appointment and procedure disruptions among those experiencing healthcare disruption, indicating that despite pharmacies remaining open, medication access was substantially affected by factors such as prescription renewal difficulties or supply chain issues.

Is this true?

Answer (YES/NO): NO